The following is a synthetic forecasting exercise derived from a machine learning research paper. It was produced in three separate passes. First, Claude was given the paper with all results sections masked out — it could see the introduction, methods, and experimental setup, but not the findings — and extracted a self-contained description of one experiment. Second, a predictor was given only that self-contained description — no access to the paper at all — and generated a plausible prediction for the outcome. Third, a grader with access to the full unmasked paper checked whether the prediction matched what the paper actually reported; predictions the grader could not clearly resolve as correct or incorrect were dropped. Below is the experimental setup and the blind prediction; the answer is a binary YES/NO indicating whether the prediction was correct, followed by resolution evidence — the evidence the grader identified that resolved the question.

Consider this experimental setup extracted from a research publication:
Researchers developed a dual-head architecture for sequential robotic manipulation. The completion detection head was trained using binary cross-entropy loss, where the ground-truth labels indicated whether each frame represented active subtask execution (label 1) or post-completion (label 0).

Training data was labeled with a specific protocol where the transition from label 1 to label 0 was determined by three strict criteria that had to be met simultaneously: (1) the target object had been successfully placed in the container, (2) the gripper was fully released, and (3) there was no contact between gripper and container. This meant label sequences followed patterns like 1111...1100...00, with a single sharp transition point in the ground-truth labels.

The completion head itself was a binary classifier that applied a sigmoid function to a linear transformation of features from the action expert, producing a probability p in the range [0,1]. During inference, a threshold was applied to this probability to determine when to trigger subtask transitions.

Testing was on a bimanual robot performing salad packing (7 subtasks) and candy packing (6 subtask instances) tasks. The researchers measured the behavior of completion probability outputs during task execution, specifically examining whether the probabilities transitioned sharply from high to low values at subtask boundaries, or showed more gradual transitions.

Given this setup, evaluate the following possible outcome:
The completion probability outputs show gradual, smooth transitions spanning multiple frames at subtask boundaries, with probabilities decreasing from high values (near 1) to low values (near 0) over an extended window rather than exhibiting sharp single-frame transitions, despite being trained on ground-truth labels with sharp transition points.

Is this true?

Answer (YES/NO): NO